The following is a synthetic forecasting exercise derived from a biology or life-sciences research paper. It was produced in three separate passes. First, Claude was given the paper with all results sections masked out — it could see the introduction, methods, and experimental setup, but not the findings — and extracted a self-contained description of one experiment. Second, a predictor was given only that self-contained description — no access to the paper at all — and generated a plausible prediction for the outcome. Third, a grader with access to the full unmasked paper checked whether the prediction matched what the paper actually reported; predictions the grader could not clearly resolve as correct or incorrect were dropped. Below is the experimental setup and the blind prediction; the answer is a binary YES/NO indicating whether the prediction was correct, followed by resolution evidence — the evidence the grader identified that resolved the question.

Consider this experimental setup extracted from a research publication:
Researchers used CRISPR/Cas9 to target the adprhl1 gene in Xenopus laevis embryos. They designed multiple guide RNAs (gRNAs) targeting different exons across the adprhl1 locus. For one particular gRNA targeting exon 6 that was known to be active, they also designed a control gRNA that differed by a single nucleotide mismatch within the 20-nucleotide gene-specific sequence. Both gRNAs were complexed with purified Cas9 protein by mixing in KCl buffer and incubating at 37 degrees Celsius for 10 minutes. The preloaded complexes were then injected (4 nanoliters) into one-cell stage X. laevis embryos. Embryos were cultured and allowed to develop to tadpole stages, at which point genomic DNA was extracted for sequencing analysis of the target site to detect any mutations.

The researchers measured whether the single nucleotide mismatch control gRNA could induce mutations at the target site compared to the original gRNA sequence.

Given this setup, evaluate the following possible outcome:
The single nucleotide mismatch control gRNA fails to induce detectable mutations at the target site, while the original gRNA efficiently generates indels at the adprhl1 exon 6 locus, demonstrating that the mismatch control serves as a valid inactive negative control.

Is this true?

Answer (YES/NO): YES